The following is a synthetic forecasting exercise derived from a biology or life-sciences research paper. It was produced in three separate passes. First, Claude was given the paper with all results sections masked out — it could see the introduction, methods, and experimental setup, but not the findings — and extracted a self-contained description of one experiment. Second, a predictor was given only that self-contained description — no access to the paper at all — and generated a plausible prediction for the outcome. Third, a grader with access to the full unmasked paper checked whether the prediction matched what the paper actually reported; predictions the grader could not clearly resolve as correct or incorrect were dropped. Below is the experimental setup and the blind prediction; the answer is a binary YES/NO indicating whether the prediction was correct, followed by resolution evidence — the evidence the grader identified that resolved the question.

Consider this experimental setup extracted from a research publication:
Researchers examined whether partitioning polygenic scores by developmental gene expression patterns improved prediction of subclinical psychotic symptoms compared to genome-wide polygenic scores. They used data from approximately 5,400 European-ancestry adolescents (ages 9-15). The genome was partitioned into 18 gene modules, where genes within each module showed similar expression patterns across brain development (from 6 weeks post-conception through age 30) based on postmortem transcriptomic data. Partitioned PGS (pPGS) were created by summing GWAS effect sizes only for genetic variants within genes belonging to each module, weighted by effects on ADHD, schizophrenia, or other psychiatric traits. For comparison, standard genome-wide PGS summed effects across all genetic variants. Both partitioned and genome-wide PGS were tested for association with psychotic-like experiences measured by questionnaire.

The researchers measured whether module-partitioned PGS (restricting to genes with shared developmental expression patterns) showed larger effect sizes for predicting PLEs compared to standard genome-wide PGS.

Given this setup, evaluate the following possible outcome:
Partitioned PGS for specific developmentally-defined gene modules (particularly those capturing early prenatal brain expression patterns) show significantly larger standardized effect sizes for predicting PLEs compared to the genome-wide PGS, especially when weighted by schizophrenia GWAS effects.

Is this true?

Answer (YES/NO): NO